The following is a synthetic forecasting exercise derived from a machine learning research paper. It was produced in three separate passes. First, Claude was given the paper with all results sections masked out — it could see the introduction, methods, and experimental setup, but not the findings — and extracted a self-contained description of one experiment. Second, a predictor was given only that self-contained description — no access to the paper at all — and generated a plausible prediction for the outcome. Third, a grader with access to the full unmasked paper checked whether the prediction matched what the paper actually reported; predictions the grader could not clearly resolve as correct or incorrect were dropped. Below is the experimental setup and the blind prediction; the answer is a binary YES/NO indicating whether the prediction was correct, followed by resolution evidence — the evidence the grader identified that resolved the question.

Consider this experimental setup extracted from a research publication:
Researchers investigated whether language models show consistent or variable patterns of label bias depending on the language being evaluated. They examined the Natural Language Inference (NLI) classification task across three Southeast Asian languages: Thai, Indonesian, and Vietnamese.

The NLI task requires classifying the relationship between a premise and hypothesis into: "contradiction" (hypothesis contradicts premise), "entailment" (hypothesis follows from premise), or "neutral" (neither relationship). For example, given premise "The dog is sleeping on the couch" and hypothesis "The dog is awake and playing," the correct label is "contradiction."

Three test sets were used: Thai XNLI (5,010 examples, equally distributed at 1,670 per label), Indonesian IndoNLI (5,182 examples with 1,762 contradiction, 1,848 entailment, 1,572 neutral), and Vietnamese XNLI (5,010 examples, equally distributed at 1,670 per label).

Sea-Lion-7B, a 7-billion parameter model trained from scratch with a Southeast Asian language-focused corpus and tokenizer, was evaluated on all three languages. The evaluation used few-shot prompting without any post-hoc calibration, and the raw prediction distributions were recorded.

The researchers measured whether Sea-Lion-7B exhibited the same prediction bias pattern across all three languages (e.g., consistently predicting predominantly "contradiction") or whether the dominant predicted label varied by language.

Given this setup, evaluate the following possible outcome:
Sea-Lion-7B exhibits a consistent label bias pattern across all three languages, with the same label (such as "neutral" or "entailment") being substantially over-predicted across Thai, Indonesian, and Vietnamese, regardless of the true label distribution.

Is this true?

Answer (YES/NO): NO